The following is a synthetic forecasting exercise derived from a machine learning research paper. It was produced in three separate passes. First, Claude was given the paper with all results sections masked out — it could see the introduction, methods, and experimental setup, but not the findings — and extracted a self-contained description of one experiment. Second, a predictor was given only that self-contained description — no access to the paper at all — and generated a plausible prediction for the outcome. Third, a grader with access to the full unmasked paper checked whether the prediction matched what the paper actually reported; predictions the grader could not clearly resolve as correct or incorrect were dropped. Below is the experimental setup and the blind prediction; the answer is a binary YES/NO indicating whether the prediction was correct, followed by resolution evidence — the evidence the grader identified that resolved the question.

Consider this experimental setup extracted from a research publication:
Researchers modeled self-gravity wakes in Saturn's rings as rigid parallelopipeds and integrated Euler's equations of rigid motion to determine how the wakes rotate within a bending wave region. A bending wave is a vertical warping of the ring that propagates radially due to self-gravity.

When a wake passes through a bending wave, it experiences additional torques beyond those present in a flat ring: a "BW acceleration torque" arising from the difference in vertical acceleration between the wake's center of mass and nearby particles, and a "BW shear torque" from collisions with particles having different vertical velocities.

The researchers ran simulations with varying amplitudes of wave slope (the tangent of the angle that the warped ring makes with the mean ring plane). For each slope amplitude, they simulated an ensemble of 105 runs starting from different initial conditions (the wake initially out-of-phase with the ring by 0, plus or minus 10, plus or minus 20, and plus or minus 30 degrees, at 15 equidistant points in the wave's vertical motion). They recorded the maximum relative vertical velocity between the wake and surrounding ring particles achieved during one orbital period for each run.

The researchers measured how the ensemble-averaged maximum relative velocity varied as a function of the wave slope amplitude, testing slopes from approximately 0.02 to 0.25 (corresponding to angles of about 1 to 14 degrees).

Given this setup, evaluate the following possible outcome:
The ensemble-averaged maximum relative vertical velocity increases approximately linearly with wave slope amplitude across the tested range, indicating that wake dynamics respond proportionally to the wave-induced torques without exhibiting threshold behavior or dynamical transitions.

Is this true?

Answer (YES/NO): NO